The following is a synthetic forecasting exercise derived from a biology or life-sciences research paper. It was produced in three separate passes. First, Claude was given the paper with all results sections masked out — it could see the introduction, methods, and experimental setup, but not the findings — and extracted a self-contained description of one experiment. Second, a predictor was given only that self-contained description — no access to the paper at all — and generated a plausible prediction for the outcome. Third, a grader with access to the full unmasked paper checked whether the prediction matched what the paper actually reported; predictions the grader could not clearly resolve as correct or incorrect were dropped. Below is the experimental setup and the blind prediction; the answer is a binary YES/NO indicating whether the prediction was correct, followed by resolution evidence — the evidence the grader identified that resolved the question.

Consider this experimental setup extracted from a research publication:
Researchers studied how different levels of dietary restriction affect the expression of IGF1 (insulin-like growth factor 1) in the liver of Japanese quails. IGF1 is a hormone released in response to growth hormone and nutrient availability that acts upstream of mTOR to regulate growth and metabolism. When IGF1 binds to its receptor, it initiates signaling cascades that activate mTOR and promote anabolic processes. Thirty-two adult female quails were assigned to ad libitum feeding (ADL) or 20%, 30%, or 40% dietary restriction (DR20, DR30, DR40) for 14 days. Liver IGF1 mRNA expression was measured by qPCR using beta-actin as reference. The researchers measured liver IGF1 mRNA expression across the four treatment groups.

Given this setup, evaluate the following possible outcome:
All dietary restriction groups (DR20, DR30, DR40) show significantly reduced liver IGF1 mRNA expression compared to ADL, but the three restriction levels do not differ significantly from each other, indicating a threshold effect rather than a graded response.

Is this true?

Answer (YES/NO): YES